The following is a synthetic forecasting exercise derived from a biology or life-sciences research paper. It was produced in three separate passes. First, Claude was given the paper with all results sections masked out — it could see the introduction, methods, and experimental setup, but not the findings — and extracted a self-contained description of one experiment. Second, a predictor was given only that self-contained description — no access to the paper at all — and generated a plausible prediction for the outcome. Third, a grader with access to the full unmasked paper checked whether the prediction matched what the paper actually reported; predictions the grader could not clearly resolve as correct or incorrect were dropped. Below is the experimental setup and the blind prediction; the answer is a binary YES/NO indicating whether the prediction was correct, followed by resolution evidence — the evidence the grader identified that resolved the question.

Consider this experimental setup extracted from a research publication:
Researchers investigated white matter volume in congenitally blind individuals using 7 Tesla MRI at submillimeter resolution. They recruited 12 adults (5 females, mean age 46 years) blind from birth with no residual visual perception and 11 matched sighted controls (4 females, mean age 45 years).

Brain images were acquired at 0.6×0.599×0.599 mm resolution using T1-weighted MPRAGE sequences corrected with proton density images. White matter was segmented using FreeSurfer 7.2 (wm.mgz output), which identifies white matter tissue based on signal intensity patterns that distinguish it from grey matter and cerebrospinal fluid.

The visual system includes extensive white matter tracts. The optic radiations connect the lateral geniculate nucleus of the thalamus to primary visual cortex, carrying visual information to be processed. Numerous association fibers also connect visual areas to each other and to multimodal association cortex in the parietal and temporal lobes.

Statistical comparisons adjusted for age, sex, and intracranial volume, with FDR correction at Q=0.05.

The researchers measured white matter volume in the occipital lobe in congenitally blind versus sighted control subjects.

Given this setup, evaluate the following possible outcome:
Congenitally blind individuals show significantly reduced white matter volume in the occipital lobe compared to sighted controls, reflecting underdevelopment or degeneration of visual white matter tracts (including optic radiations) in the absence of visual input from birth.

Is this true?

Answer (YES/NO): YES